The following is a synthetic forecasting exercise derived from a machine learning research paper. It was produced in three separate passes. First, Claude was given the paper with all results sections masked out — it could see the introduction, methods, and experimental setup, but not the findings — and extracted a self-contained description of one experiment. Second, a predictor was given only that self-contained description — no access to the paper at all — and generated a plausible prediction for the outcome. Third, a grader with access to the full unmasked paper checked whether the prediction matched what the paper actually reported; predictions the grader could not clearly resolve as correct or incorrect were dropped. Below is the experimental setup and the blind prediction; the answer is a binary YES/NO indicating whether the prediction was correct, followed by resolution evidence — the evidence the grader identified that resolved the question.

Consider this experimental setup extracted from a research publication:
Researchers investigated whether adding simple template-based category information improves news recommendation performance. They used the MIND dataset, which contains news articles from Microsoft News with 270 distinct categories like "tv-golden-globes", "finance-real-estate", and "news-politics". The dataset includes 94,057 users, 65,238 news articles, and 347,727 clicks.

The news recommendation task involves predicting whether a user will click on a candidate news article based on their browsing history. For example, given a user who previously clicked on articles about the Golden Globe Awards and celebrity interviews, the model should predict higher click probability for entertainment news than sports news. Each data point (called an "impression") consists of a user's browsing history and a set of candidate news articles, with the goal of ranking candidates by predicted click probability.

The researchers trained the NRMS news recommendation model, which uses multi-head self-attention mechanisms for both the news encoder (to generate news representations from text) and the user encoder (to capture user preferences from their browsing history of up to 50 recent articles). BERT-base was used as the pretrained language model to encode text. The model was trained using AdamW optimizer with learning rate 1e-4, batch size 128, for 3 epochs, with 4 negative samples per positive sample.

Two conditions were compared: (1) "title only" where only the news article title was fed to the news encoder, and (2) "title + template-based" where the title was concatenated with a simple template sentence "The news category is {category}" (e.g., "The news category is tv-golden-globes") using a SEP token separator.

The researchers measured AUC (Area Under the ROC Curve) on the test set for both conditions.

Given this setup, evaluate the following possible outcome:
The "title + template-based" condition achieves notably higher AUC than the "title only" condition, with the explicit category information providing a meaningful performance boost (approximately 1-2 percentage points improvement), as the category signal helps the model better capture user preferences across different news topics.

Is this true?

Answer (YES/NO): NO